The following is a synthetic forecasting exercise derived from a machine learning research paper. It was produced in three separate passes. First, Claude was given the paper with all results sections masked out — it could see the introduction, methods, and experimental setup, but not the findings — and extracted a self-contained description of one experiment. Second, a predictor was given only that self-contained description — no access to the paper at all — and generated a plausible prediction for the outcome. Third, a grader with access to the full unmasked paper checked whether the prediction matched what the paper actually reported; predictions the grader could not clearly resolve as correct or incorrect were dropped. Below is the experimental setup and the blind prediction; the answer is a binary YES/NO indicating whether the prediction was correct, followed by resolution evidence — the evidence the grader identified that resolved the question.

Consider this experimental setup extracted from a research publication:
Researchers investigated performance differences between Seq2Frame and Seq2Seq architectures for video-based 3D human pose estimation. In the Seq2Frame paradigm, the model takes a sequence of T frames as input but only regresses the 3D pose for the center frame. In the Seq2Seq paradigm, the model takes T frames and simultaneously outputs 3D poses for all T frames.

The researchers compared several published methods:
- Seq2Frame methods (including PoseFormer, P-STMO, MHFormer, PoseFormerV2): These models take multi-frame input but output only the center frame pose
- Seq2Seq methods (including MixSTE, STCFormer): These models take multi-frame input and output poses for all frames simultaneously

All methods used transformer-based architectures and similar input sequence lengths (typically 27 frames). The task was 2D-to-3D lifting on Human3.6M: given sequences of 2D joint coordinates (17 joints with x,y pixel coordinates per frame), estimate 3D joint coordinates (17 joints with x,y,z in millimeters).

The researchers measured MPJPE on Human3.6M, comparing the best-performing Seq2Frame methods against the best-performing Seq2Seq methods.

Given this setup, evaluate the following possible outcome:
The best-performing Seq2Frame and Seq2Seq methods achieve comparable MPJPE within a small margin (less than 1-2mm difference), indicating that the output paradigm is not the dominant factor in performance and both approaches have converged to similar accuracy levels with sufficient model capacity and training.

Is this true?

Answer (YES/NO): YES